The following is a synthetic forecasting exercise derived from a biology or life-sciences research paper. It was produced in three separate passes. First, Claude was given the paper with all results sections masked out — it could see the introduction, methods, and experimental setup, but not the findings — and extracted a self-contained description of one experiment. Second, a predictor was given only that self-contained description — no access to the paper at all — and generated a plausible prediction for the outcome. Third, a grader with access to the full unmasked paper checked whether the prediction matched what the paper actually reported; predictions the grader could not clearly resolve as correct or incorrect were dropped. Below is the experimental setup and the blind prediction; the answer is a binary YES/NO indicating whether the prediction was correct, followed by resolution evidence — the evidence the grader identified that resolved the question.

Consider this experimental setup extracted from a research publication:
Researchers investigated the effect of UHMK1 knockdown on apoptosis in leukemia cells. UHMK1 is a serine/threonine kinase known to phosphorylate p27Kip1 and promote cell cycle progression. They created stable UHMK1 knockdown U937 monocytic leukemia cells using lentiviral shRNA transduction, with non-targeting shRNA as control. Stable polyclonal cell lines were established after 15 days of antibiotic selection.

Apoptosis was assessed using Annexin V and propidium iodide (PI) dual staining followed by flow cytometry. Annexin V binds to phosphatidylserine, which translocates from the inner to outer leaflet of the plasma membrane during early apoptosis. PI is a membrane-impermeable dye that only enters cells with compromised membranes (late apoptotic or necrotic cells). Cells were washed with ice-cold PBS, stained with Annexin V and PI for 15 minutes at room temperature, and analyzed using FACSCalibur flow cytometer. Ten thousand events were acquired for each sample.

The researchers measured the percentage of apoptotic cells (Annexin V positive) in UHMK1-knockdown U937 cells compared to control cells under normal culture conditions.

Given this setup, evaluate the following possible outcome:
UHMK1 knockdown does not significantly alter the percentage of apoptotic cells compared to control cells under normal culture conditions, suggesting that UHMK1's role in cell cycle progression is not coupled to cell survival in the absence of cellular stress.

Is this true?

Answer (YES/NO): YES